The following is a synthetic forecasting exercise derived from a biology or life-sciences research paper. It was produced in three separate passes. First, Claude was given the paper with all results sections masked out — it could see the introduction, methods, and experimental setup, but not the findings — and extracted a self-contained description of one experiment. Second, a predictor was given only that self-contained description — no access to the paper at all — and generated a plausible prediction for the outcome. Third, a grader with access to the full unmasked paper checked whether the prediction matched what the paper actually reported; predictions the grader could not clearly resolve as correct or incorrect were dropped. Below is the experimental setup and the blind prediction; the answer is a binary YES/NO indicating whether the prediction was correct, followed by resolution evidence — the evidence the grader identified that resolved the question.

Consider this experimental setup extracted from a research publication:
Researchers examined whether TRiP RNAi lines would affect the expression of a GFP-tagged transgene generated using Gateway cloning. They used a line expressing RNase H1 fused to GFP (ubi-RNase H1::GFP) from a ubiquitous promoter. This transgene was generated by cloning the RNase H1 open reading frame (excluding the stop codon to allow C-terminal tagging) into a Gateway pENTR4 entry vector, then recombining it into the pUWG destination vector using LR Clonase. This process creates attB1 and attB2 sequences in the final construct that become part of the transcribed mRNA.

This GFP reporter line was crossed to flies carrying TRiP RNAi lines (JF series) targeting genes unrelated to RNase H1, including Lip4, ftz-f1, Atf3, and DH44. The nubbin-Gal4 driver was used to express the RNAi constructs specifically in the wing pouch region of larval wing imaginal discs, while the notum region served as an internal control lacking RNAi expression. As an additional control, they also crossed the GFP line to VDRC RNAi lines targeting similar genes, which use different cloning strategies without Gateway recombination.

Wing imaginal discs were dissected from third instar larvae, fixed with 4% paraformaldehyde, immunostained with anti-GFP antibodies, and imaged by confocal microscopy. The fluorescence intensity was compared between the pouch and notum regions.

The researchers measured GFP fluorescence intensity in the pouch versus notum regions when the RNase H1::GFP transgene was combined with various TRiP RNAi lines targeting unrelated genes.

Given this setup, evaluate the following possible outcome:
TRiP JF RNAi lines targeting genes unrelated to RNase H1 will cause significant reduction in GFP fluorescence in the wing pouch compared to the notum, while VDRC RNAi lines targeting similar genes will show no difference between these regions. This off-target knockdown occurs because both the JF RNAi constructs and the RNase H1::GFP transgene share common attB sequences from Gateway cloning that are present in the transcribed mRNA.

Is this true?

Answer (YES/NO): YES